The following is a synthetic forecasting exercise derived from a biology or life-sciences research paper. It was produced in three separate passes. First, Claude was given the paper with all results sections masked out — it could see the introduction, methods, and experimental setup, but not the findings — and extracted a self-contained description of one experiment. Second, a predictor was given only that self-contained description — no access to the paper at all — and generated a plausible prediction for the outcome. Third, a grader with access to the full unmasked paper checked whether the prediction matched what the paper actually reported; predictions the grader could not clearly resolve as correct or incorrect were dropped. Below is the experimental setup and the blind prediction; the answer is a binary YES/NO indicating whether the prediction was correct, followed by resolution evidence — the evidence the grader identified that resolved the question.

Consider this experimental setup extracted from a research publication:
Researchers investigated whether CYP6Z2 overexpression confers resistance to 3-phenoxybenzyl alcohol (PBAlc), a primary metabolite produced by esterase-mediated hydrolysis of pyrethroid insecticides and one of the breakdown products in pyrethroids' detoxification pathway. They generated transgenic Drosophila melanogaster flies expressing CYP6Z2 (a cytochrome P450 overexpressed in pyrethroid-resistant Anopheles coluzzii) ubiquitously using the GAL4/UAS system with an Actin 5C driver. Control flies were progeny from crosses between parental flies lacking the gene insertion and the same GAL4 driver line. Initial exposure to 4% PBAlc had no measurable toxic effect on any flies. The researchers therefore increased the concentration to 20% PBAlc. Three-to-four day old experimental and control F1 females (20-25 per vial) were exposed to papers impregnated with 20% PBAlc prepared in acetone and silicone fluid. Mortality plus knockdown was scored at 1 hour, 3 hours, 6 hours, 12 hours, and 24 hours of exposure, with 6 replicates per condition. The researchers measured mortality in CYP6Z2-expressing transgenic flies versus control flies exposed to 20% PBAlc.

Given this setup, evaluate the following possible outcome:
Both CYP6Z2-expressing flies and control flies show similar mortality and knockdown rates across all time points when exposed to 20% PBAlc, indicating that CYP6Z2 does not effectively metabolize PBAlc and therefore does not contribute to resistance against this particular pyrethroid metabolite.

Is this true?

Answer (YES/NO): NO